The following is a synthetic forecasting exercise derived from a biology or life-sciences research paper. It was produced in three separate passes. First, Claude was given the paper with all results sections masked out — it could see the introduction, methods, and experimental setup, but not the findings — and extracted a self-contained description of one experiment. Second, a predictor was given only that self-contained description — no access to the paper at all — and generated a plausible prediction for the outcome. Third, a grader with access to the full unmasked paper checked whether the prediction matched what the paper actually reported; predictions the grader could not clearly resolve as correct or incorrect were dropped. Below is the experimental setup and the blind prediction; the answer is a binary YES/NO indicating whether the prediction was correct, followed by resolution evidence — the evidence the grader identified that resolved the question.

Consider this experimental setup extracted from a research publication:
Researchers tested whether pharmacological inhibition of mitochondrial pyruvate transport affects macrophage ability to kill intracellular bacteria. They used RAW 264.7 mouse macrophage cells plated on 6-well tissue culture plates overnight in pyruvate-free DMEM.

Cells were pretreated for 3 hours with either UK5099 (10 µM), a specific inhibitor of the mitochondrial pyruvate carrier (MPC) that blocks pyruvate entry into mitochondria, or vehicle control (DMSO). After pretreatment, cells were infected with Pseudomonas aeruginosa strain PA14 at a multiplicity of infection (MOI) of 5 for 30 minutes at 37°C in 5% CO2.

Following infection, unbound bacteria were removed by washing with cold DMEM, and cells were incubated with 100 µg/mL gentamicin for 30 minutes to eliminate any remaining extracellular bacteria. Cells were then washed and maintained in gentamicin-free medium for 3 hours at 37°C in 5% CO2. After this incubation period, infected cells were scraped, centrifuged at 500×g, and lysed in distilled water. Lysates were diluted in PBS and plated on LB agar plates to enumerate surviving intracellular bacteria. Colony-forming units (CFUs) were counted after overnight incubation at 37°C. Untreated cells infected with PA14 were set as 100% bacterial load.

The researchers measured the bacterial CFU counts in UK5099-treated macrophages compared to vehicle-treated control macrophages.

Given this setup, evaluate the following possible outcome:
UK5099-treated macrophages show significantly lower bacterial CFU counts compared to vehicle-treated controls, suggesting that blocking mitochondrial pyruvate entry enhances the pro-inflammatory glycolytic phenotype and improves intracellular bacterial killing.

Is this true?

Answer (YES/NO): NO